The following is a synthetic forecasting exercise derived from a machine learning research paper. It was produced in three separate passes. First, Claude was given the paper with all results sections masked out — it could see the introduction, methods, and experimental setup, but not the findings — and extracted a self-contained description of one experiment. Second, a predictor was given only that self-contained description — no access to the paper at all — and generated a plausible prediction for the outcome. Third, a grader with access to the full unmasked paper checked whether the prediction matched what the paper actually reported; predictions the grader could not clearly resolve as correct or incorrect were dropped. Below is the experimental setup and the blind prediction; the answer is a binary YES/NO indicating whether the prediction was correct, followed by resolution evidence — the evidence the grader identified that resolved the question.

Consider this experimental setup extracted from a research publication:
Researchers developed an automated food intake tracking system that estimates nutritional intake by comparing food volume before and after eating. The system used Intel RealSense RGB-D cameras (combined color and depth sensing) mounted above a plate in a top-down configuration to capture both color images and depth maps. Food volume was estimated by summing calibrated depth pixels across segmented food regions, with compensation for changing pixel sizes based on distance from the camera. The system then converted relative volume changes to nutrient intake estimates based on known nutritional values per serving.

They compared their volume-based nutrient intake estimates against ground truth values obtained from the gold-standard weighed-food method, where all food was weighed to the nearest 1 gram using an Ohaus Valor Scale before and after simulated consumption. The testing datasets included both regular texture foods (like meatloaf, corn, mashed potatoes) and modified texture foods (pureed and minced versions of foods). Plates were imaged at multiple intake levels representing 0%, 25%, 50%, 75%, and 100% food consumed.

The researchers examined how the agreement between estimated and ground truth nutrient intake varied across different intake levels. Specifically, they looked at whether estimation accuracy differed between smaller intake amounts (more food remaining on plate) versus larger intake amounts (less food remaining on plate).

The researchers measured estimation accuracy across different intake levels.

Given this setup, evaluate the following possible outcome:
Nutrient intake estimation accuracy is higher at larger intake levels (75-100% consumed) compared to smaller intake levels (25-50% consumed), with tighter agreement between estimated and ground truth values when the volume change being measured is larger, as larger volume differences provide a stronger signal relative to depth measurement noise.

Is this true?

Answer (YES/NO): YES